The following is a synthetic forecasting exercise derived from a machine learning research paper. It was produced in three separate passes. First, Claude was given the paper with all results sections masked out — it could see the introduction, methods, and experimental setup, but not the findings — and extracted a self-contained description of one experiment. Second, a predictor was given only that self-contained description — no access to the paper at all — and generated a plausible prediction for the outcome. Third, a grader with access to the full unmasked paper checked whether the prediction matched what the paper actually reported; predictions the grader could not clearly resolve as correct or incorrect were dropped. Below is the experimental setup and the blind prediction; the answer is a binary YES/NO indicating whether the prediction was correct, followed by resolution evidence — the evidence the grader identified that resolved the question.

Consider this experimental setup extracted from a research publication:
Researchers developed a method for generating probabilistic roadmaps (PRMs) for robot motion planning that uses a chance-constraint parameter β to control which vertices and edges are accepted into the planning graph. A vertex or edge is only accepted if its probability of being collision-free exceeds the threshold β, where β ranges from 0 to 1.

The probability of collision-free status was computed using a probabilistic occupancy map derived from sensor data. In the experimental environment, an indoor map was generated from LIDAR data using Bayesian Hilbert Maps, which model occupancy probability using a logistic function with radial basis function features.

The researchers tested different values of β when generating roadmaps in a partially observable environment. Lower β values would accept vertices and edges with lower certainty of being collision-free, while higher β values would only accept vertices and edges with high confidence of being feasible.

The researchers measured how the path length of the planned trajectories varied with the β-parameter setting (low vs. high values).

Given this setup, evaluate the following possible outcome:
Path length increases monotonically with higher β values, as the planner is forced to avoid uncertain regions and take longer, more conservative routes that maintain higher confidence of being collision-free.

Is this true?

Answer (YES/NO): YES